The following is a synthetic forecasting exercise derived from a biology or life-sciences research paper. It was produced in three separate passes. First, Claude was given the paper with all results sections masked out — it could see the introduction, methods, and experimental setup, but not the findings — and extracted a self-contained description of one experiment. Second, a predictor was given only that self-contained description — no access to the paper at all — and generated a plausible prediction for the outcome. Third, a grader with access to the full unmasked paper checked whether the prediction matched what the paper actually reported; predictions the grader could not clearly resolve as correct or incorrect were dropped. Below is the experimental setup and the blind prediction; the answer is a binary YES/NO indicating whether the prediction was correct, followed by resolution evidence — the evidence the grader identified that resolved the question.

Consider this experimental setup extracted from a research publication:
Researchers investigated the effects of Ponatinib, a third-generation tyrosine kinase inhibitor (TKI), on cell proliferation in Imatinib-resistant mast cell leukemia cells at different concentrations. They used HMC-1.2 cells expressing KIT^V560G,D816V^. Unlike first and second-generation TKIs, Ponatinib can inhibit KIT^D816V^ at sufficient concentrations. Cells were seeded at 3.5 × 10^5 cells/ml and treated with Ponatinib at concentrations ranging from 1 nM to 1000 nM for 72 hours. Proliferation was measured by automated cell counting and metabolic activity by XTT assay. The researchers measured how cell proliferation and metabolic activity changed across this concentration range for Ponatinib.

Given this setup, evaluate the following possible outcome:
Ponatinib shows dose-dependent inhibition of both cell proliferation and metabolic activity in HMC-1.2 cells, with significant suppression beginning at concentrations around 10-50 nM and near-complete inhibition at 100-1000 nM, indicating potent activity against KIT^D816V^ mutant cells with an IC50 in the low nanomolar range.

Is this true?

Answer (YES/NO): NO